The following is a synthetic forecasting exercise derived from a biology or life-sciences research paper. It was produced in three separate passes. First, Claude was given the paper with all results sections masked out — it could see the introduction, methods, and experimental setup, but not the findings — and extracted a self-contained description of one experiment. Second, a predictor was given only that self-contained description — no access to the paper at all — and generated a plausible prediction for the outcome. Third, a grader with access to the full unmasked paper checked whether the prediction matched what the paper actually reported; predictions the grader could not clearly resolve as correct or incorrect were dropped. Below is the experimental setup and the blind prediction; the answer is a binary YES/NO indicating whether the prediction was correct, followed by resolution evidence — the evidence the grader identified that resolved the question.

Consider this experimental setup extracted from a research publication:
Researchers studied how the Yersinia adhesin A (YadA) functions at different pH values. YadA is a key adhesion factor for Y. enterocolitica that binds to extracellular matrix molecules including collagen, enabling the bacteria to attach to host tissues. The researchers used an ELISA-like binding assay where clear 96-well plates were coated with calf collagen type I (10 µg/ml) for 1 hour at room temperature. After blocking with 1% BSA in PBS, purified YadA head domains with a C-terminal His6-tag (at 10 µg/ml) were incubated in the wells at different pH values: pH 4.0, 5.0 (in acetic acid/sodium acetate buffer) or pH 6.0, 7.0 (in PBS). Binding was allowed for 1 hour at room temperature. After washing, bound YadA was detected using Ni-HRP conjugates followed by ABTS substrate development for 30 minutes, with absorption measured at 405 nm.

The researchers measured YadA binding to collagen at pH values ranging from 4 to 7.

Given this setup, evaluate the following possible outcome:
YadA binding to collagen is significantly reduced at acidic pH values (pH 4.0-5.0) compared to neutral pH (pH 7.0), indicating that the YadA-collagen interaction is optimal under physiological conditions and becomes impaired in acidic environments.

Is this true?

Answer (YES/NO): YES